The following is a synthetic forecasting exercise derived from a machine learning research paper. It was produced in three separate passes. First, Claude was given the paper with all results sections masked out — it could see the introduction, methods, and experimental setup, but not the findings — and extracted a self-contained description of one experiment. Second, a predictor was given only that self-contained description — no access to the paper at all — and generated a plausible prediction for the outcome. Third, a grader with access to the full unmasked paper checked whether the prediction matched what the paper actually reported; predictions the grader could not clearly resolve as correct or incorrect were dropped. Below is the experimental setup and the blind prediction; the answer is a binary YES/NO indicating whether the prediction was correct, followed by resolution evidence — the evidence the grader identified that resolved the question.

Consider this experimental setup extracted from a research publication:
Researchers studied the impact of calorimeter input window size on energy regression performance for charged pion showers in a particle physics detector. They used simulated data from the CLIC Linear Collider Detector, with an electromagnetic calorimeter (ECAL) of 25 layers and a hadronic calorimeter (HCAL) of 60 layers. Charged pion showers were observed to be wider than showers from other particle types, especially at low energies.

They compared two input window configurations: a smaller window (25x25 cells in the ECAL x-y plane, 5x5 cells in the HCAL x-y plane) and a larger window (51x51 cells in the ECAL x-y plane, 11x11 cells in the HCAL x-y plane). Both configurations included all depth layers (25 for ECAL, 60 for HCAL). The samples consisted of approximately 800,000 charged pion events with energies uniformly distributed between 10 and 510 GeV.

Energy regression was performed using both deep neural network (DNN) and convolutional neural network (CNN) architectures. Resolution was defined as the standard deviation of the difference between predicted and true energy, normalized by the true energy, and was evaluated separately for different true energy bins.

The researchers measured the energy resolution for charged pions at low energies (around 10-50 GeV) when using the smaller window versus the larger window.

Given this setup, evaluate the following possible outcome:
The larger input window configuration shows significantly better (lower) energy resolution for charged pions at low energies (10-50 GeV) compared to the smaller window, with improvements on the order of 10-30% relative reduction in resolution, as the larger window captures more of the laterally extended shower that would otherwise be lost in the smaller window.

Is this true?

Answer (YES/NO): NO